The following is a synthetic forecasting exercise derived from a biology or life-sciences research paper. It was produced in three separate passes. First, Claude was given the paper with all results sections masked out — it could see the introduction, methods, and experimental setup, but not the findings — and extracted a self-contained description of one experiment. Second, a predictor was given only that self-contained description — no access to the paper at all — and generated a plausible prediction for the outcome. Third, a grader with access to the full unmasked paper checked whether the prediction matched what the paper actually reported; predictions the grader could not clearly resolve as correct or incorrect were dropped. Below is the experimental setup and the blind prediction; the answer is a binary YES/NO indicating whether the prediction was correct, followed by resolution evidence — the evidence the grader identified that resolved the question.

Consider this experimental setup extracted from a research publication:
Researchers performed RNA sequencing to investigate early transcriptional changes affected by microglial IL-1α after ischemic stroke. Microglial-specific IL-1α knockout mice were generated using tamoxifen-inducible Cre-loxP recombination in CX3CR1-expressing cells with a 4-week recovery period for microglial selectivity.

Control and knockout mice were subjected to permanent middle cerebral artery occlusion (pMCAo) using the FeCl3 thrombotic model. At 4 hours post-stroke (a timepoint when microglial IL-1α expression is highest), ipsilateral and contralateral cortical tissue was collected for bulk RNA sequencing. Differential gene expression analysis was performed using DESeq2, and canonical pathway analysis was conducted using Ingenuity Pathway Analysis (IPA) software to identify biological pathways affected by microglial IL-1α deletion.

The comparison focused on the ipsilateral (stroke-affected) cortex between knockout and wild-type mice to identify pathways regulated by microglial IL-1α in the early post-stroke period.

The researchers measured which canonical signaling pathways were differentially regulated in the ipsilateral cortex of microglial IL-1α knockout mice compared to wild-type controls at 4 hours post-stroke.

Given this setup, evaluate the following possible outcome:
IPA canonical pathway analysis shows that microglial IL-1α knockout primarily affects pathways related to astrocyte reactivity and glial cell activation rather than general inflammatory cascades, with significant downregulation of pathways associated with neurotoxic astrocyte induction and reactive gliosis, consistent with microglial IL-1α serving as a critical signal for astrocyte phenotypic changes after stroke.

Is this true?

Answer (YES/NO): NO